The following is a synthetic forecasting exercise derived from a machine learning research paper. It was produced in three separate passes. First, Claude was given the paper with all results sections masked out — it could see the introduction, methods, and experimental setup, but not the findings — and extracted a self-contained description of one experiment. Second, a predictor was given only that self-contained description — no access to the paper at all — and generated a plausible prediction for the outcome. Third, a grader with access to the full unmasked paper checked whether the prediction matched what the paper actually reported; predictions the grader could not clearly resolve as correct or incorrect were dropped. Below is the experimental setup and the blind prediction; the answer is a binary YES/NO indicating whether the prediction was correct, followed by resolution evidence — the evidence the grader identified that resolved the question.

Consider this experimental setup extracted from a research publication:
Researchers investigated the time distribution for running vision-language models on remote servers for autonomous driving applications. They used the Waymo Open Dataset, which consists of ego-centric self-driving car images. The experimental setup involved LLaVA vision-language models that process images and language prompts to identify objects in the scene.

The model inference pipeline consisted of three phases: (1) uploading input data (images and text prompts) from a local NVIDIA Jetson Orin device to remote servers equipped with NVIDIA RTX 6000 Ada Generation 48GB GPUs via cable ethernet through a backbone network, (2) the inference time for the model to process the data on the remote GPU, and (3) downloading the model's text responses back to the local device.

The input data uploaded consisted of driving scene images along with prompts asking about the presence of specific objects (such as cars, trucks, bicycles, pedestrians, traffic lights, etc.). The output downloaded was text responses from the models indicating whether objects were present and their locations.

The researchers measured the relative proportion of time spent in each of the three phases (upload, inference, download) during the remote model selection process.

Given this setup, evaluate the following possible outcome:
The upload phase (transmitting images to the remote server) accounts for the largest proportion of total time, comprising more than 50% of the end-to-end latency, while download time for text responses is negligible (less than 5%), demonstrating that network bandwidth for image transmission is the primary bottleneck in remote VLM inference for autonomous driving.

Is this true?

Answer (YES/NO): NO